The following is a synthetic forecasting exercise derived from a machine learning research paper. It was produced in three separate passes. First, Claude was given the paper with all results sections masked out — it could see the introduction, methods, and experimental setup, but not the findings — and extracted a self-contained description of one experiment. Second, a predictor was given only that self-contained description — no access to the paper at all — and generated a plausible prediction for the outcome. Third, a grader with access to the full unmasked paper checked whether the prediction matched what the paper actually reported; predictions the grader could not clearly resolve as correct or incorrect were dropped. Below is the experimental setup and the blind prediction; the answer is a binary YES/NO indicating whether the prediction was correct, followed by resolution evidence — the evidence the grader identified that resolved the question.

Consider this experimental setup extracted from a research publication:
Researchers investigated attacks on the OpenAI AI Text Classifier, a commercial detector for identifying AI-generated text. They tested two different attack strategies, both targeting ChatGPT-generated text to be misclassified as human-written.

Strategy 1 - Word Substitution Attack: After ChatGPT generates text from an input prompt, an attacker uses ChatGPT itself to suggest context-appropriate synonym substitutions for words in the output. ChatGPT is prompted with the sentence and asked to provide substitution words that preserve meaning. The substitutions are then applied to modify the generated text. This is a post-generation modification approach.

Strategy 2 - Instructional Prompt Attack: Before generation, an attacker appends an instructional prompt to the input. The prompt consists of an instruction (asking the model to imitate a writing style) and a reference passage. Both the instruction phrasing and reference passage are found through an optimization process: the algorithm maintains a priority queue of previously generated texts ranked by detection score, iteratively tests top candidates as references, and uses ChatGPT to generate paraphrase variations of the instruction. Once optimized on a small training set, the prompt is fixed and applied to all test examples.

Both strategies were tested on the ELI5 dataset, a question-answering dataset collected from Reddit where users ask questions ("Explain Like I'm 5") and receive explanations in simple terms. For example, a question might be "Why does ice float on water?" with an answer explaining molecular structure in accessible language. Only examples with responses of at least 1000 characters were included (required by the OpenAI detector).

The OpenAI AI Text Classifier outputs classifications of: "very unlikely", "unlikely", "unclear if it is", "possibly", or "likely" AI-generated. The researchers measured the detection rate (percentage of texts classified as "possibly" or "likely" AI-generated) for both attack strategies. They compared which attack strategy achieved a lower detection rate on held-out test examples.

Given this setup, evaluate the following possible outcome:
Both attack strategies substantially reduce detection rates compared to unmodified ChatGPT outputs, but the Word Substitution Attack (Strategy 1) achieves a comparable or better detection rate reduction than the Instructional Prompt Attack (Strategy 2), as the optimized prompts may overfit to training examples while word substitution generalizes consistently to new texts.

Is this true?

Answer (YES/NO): YES